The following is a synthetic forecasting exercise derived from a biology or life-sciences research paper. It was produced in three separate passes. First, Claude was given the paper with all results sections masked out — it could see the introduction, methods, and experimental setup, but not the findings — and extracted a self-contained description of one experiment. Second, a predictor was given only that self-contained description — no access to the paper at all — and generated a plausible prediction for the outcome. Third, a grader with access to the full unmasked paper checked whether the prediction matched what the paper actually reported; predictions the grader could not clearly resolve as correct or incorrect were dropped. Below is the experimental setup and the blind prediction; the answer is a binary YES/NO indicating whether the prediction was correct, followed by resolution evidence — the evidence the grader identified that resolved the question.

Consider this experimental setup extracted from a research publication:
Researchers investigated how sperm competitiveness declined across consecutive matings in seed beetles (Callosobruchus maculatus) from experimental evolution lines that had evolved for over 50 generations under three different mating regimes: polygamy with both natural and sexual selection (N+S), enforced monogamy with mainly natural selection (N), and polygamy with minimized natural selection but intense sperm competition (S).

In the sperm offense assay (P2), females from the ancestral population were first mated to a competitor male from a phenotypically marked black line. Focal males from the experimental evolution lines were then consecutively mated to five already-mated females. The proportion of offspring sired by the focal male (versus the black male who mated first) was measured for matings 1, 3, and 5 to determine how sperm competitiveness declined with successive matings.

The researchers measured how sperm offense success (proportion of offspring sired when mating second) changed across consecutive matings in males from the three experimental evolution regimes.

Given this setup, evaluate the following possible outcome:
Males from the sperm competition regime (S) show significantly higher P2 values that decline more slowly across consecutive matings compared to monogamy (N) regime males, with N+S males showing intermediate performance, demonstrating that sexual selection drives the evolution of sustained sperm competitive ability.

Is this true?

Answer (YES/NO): NO